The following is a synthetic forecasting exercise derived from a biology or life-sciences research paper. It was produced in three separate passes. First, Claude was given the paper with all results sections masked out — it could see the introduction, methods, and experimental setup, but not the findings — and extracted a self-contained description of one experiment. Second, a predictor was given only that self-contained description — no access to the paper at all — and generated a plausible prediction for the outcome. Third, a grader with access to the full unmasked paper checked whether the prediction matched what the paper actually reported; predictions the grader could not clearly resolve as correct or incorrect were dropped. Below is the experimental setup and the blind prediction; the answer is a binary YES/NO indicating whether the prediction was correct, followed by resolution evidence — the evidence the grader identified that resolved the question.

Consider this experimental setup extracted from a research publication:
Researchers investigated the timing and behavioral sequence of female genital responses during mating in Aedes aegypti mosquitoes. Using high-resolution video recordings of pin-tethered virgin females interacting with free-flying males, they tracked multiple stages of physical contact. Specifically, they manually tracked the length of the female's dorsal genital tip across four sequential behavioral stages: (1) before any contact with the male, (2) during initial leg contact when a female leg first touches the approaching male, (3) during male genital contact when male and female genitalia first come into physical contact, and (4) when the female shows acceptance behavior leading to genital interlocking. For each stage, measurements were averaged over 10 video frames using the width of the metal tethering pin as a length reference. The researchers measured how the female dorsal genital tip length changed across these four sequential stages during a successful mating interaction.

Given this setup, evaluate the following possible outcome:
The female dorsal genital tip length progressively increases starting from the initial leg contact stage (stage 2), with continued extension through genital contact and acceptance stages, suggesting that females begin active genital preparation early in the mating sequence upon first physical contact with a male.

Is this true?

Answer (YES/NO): NO